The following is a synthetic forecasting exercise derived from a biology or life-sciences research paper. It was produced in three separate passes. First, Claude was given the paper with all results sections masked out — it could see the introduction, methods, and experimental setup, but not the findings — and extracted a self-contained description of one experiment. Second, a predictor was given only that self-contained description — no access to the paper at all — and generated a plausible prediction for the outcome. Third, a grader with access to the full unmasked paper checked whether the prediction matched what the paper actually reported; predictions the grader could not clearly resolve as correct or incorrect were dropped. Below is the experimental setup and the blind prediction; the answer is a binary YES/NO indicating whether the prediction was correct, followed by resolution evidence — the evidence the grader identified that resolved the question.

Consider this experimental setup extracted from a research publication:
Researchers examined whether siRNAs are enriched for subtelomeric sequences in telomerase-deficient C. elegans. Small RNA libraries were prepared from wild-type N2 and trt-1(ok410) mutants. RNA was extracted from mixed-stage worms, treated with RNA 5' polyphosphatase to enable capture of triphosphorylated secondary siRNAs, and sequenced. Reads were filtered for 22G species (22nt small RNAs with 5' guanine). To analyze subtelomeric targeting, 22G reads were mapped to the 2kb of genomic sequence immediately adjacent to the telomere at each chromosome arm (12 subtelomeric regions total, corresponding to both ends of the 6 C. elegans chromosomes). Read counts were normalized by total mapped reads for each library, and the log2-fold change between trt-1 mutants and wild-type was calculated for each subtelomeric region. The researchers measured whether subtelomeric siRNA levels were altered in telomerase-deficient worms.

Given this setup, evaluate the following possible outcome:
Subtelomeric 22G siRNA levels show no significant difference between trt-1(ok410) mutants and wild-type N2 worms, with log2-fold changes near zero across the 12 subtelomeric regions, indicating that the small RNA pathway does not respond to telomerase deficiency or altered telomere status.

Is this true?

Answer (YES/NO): NO